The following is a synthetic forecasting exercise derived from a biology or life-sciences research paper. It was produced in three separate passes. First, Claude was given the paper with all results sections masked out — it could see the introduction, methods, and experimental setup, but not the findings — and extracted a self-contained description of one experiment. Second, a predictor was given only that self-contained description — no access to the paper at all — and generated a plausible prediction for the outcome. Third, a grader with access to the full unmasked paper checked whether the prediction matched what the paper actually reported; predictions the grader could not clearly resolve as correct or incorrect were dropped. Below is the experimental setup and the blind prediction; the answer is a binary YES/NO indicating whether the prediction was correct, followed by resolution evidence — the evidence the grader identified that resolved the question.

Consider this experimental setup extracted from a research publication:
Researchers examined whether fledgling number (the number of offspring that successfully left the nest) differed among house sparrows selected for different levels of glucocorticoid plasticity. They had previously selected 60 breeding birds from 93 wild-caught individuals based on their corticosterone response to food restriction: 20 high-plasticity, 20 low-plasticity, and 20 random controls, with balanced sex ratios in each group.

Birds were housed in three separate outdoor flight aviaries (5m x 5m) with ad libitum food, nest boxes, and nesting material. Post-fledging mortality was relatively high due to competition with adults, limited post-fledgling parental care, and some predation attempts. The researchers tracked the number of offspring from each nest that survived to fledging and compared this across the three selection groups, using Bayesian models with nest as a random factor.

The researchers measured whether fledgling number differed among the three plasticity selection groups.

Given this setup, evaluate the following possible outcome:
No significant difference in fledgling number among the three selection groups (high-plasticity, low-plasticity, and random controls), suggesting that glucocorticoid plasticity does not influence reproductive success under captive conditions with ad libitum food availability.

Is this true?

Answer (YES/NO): YES